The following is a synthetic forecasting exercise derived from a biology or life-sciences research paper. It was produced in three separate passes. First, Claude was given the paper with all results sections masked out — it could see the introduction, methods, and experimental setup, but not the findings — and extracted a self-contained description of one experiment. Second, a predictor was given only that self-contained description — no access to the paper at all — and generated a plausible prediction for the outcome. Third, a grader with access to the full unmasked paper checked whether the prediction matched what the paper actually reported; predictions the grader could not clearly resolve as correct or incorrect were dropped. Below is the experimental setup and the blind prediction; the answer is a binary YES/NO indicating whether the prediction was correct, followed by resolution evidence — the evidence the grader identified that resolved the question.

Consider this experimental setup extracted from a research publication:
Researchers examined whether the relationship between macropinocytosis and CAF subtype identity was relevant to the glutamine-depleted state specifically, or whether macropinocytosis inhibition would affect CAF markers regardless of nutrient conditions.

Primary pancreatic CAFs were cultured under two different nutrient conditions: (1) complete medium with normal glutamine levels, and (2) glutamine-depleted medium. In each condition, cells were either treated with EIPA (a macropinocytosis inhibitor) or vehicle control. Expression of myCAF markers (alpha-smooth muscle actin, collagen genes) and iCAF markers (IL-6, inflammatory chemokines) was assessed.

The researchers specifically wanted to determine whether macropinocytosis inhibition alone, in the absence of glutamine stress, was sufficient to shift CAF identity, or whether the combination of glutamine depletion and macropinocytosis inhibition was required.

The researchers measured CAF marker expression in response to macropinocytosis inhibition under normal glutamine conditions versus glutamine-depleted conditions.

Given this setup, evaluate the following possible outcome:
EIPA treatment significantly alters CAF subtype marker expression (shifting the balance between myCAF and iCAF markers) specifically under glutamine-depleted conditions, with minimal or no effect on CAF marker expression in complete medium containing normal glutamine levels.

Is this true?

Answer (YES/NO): YES